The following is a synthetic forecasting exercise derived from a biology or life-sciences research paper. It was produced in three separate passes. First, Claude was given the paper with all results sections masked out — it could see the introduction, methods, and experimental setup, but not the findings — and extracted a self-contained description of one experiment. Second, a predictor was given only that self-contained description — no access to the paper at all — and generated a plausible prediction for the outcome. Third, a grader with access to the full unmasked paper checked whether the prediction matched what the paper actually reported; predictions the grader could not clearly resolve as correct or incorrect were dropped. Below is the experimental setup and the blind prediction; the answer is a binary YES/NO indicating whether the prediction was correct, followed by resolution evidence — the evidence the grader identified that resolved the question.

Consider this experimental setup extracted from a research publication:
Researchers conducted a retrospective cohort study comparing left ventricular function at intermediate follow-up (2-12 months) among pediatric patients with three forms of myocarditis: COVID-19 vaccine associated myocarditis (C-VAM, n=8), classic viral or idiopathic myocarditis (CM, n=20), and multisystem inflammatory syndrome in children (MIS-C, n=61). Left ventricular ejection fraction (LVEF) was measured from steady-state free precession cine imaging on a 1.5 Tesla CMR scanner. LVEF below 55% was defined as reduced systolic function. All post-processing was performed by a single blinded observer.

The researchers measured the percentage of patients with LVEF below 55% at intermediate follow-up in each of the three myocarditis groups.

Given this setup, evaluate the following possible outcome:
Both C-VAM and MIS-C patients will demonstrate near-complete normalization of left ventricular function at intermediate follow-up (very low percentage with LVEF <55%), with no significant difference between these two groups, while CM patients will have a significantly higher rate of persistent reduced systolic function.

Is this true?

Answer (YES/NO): YES